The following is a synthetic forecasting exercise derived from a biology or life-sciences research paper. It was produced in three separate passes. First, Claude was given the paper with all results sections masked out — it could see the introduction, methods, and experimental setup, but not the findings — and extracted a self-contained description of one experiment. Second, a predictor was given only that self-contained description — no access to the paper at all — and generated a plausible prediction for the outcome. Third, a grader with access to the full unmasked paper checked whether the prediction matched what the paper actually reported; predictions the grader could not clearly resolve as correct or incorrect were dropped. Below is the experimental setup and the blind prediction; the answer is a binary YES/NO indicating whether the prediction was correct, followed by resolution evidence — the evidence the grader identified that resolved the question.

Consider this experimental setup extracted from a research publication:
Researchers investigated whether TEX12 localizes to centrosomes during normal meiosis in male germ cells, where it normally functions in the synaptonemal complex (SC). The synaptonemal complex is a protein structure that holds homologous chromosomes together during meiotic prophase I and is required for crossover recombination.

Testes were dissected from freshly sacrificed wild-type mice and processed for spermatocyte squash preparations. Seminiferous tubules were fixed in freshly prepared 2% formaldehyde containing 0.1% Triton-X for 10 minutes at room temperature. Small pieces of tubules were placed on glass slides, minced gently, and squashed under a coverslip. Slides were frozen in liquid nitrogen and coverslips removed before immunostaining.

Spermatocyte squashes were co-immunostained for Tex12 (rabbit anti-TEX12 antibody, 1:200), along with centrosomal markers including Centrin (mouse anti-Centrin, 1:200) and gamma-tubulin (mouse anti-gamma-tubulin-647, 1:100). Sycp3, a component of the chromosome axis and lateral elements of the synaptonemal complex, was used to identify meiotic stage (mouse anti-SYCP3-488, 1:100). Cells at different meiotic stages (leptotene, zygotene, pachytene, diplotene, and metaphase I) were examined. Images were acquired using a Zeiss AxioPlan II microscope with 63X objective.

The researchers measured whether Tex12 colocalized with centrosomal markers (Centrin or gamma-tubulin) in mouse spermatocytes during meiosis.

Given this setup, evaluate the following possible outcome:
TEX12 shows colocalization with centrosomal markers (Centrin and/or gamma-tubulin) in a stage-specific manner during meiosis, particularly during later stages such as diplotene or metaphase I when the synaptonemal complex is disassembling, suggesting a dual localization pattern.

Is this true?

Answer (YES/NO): NO